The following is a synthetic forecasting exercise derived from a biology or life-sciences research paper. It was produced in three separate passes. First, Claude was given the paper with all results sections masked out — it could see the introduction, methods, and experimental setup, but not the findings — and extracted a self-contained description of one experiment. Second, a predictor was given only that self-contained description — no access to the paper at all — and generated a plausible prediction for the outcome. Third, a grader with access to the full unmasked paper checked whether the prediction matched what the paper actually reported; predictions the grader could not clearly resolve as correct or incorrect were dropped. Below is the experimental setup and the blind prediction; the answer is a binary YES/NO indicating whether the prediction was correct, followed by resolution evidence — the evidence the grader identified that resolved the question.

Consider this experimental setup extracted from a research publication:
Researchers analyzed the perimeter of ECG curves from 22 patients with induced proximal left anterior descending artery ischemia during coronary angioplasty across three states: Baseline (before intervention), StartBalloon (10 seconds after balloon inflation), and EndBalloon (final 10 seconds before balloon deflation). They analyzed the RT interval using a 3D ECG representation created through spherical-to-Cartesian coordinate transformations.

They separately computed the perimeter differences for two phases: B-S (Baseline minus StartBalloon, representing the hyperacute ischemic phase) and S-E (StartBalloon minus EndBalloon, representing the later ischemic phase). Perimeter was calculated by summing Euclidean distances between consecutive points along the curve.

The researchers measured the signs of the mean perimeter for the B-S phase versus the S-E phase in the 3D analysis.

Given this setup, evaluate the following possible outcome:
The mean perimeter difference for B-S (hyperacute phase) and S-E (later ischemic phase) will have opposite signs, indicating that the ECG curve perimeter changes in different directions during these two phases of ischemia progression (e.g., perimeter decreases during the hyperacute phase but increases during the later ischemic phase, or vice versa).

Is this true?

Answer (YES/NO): YES